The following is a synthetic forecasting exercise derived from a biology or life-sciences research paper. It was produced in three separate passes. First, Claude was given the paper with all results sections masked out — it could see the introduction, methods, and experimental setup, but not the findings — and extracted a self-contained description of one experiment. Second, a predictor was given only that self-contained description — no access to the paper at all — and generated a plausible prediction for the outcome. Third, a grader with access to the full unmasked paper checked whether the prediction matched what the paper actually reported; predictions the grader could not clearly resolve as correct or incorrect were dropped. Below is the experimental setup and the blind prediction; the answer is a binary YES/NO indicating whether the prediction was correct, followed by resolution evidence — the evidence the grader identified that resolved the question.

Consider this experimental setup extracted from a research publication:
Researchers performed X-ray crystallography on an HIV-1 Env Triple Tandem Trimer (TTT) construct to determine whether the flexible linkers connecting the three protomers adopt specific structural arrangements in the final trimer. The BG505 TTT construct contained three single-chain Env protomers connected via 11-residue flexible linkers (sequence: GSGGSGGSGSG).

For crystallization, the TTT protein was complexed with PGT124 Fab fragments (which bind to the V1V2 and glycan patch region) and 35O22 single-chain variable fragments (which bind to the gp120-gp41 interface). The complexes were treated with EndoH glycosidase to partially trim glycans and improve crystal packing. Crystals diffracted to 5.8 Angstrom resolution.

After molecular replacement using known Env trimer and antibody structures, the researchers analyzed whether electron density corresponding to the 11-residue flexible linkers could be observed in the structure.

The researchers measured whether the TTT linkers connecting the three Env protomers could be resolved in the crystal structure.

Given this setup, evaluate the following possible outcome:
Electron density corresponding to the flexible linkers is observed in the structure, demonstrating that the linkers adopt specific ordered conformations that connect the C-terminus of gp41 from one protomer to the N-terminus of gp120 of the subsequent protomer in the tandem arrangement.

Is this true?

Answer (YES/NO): NO